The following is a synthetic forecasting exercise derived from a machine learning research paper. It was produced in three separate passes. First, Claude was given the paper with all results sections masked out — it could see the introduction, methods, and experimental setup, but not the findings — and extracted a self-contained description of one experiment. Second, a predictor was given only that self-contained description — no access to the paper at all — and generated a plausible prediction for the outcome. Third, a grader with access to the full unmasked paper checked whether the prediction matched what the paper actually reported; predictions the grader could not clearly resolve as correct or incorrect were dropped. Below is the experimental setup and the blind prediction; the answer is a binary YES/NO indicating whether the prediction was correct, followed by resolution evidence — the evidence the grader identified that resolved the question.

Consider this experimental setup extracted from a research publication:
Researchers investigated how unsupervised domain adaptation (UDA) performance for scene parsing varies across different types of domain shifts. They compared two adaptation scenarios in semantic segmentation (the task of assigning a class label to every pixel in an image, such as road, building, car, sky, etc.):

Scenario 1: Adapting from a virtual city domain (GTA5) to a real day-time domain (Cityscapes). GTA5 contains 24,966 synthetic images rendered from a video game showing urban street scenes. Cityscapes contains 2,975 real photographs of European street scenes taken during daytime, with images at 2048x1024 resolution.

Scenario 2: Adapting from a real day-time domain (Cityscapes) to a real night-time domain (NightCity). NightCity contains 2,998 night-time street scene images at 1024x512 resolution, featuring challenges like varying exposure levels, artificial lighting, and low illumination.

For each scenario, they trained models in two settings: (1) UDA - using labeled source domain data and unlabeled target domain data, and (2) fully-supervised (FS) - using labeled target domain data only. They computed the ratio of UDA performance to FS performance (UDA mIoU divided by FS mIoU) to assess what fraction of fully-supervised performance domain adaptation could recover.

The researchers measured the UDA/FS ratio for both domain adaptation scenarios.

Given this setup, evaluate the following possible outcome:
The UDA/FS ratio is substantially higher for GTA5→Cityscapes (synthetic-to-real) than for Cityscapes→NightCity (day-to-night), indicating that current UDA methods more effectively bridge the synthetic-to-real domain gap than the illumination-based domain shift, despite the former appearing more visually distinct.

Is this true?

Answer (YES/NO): YES